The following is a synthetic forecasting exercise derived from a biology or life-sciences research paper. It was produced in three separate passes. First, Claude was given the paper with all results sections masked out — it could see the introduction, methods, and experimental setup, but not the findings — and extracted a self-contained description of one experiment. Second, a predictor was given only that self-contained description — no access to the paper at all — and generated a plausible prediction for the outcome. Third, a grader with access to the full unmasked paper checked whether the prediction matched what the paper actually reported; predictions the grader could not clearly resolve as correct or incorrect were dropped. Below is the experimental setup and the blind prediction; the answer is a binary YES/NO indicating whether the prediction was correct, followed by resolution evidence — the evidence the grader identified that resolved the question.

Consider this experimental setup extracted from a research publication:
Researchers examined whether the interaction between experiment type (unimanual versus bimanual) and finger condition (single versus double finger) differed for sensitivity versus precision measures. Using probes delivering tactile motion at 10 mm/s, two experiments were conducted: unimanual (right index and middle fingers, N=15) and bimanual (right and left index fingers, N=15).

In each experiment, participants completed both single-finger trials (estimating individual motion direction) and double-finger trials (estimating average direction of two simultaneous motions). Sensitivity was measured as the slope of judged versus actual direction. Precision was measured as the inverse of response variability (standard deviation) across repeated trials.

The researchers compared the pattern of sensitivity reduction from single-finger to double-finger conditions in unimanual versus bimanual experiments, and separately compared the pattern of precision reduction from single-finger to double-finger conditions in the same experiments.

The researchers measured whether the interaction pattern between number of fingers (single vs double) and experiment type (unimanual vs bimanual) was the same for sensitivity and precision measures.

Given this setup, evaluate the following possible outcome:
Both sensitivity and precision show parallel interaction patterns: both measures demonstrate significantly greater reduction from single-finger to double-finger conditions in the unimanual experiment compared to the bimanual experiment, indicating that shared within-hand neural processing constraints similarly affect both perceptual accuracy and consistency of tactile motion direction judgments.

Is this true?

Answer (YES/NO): NO